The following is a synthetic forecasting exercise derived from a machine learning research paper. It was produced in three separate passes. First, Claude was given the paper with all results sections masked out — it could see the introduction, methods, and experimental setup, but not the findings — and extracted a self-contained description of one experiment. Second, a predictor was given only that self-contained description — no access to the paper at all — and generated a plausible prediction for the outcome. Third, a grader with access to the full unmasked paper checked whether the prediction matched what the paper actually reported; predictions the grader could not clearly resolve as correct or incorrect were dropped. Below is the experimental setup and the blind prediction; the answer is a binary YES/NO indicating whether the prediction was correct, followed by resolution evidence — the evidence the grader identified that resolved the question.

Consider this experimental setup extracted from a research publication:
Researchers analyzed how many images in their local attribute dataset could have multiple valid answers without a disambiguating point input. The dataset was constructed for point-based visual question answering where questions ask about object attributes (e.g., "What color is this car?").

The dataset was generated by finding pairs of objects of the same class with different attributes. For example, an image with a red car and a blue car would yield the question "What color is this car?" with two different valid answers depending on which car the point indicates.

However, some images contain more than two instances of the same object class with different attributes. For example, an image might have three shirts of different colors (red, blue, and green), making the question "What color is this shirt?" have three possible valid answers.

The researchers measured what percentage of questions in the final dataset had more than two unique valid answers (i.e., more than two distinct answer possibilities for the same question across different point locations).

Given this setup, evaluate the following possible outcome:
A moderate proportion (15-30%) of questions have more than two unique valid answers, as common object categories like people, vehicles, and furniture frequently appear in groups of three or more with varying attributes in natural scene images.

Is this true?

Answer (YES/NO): NO